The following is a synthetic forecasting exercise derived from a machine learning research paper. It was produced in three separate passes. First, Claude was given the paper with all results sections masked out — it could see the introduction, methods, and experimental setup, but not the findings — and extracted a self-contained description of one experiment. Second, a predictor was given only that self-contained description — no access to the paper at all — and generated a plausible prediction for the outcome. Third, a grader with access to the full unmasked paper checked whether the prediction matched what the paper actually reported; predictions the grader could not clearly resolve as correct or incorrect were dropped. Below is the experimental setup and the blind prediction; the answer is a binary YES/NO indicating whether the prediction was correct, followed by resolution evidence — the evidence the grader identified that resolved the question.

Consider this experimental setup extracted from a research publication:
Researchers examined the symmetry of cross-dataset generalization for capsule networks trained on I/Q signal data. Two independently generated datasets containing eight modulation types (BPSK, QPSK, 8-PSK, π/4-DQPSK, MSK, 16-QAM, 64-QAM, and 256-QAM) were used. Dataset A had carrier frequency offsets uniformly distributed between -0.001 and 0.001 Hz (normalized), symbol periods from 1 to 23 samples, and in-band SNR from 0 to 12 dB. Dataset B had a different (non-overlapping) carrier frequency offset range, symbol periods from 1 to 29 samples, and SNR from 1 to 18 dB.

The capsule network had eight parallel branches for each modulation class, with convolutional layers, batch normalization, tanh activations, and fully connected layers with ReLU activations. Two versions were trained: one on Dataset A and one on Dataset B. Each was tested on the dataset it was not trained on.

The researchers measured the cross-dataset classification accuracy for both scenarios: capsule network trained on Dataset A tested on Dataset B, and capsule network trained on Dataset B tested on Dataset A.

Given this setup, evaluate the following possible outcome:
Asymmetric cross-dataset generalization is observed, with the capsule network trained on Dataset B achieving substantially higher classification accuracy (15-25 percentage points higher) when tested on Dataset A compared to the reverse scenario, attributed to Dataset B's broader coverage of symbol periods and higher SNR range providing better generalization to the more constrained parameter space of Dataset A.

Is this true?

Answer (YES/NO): NO